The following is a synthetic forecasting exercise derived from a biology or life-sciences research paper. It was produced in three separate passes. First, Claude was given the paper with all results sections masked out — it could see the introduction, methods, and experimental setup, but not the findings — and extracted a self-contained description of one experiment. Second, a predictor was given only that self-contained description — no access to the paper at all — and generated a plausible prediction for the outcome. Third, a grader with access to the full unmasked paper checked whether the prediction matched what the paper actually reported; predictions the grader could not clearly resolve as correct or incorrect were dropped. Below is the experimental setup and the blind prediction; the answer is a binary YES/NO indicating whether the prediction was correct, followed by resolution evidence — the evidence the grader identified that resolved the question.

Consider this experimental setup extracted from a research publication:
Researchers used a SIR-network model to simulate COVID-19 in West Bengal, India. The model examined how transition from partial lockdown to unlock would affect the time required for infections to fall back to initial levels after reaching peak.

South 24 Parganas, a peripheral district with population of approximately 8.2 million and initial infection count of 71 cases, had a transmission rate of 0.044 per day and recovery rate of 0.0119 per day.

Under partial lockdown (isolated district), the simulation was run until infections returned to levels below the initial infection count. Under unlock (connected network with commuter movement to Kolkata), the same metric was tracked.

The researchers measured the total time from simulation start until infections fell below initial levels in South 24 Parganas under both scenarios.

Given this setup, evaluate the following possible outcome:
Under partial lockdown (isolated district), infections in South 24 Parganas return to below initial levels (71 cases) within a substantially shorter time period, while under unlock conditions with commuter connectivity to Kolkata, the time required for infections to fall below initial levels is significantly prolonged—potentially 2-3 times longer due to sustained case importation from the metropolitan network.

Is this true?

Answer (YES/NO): NO